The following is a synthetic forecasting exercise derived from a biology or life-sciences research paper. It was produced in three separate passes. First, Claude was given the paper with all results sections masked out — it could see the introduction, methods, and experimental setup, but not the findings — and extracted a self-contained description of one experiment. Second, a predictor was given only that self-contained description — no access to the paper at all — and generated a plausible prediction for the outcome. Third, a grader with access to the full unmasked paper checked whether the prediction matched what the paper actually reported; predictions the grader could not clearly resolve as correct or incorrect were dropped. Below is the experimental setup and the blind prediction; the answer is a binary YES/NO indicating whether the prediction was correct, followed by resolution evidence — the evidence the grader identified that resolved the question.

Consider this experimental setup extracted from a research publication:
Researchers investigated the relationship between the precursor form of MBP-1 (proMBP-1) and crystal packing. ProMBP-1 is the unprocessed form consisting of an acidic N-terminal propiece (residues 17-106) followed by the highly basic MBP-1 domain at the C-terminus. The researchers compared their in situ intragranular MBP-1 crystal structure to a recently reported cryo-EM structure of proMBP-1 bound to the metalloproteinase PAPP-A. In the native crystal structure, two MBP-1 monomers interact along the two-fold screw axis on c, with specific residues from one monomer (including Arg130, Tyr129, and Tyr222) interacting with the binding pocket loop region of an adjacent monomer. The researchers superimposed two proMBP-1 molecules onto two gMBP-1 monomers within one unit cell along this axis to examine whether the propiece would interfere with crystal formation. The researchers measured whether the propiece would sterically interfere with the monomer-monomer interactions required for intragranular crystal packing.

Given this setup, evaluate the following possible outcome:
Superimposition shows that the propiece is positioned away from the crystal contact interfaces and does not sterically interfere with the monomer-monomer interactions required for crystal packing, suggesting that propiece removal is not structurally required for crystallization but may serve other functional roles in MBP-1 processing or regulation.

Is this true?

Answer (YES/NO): NO